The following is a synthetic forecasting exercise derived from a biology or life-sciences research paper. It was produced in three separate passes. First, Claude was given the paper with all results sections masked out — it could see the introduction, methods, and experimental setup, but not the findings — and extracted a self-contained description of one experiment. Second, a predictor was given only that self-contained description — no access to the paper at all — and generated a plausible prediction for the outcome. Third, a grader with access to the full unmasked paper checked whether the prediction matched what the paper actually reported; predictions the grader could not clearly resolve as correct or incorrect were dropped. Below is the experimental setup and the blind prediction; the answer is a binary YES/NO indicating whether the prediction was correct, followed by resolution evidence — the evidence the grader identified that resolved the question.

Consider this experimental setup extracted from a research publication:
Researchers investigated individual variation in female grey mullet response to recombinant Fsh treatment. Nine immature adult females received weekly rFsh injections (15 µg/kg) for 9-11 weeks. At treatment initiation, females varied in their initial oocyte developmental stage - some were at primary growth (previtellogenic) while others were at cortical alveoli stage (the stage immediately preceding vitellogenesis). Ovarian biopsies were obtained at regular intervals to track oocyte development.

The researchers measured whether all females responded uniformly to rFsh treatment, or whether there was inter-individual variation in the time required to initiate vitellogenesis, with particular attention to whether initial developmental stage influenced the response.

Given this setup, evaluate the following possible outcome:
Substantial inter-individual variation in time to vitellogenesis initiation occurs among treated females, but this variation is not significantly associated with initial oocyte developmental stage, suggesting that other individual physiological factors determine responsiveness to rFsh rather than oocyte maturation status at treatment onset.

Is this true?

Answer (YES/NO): NO